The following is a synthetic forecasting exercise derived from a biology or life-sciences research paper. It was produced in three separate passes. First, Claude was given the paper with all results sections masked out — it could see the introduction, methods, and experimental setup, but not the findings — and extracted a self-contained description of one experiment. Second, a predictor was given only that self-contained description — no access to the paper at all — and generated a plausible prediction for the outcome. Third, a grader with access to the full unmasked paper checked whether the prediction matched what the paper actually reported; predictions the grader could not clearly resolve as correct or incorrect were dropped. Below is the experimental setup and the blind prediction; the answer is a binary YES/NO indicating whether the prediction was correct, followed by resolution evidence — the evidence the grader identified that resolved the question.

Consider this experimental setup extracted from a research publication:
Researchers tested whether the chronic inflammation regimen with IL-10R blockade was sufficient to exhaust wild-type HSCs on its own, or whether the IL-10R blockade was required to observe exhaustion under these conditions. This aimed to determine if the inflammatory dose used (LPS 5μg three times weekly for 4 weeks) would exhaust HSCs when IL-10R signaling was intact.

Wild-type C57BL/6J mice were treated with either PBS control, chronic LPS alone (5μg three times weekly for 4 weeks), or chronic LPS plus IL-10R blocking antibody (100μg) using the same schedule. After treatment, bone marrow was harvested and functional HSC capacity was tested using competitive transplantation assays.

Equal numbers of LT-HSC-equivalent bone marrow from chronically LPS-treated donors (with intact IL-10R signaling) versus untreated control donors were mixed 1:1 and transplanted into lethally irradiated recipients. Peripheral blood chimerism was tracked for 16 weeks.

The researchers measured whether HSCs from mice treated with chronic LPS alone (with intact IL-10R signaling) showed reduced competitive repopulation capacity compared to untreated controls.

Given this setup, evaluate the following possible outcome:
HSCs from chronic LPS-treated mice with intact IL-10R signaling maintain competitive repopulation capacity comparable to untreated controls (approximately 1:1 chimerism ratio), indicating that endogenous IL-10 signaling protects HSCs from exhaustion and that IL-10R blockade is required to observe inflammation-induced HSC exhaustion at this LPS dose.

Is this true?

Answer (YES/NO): YES